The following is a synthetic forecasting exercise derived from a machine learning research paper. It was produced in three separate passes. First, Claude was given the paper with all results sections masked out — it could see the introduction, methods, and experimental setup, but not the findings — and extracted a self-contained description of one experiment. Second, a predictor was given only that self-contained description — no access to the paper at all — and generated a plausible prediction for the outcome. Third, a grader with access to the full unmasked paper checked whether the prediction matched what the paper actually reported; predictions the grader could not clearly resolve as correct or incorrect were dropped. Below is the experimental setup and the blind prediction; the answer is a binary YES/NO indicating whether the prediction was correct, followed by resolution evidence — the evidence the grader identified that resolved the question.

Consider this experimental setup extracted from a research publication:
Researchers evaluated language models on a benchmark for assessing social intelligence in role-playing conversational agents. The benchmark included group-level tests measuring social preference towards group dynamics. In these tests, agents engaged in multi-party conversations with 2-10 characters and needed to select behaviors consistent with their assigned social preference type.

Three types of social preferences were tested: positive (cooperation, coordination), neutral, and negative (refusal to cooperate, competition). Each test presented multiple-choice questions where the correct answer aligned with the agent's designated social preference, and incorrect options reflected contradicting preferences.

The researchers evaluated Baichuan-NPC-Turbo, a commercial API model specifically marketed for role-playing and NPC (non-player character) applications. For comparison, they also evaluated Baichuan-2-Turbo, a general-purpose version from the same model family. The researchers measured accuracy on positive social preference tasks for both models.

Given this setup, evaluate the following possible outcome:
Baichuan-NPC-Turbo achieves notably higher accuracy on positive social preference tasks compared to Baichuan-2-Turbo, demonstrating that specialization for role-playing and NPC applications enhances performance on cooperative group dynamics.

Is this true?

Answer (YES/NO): NO